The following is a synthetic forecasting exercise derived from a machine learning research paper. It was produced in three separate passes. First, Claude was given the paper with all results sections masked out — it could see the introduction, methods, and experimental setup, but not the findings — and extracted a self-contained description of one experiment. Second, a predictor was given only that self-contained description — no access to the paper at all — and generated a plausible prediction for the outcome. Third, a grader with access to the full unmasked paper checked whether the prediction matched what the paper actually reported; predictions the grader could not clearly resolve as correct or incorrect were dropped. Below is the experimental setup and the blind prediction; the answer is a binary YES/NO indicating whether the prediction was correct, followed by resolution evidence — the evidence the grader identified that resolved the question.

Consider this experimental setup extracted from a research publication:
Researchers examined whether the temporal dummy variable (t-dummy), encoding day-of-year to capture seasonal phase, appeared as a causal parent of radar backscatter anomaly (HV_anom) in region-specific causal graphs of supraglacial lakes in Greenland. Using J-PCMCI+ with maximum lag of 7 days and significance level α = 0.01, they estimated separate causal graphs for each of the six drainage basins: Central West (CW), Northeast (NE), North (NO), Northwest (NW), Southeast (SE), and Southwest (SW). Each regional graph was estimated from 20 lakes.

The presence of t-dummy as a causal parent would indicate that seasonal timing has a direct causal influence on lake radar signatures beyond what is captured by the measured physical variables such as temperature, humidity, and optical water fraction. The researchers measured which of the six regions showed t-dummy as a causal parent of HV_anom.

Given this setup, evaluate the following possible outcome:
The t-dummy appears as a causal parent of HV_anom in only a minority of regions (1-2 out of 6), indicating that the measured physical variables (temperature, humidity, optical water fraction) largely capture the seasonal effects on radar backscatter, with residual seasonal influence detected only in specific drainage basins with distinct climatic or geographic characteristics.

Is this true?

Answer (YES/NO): YES